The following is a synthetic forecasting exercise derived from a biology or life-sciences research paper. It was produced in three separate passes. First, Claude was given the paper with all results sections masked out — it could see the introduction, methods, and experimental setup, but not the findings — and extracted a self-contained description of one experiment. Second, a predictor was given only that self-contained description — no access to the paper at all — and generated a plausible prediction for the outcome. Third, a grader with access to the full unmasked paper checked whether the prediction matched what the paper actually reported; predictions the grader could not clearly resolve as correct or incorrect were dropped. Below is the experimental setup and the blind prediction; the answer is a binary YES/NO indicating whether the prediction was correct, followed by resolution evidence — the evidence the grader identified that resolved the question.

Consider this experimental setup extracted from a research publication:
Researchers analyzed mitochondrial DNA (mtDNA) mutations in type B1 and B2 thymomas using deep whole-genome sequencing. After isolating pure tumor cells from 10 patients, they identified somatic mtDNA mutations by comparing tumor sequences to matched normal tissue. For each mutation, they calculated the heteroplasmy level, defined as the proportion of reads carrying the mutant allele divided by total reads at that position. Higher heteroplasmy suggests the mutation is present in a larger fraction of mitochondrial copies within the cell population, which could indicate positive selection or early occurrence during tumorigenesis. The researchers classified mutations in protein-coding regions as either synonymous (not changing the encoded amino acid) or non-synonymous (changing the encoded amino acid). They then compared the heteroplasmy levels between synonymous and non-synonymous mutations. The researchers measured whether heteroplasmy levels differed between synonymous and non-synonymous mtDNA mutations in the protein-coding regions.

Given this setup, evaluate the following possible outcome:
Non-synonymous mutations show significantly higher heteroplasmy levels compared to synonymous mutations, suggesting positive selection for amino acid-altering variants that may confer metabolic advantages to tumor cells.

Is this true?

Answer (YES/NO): YES